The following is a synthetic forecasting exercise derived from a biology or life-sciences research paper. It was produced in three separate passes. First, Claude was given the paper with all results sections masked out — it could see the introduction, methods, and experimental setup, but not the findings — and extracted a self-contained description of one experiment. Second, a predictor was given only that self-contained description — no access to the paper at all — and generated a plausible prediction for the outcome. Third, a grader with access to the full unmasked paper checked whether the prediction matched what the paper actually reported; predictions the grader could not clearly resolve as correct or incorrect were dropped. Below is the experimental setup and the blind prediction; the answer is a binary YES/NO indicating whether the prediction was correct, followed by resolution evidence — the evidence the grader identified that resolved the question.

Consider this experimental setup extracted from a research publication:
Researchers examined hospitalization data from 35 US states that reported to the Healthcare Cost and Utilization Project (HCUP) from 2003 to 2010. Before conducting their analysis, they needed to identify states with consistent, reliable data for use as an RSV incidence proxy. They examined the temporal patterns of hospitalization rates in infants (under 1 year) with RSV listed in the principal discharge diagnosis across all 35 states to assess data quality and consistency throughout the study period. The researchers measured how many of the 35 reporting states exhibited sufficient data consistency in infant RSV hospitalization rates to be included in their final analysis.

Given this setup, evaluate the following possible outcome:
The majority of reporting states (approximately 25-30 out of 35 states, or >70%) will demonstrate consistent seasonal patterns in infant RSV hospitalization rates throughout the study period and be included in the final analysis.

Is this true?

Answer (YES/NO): NO